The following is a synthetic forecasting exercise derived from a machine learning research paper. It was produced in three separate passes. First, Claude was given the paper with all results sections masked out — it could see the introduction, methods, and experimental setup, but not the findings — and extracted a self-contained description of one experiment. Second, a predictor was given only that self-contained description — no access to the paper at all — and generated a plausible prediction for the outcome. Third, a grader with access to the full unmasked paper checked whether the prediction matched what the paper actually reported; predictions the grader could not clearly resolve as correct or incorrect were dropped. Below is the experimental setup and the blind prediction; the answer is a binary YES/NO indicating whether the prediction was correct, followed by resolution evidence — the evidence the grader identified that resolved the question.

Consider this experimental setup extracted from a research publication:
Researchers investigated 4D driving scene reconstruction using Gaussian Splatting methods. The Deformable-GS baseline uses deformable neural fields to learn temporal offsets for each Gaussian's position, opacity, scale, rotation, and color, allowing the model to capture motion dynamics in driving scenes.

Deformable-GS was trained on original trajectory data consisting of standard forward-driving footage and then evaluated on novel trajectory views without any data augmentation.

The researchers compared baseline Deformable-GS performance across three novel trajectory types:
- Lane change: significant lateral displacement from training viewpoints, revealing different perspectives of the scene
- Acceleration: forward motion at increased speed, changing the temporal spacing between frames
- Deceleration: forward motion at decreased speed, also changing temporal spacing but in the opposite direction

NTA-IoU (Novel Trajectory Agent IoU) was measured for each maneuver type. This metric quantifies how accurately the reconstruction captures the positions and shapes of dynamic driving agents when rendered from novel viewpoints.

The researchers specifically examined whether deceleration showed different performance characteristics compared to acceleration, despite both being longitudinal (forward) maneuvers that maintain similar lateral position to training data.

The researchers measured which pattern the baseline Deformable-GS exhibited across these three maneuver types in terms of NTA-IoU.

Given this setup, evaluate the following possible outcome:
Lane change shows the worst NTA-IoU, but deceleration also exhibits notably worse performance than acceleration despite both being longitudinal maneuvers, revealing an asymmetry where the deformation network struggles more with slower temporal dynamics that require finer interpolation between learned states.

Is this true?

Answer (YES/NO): NO